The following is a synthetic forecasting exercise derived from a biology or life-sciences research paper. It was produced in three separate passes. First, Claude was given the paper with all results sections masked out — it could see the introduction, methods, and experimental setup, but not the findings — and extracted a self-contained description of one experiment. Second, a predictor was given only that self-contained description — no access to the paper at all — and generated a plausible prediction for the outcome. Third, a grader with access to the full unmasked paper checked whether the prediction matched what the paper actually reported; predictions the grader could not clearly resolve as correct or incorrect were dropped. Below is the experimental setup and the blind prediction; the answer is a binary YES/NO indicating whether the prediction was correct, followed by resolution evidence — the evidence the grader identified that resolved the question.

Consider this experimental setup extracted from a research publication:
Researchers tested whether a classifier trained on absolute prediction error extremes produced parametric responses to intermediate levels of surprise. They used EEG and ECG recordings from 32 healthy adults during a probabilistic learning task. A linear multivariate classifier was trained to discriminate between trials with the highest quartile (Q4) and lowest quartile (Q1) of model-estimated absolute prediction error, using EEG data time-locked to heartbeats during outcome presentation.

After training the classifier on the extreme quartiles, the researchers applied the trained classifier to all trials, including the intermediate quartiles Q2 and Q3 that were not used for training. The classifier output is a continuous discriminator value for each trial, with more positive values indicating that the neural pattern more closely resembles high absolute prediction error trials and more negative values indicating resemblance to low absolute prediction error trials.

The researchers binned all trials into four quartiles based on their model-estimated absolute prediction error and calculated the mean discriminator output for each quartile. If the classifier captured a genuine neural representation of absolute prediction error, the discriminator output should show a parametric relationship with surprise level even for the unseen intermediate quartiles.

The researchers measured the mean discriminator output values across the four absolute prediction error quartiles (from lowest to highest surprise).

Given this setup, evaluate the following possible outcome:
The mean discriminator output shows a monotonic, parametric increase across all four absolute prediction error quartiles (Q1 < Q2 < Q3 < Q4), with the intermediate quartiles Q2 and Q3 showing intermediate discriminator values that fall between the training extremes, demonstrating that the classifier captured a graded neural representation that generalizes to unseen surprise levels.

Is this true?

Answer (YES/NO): YES